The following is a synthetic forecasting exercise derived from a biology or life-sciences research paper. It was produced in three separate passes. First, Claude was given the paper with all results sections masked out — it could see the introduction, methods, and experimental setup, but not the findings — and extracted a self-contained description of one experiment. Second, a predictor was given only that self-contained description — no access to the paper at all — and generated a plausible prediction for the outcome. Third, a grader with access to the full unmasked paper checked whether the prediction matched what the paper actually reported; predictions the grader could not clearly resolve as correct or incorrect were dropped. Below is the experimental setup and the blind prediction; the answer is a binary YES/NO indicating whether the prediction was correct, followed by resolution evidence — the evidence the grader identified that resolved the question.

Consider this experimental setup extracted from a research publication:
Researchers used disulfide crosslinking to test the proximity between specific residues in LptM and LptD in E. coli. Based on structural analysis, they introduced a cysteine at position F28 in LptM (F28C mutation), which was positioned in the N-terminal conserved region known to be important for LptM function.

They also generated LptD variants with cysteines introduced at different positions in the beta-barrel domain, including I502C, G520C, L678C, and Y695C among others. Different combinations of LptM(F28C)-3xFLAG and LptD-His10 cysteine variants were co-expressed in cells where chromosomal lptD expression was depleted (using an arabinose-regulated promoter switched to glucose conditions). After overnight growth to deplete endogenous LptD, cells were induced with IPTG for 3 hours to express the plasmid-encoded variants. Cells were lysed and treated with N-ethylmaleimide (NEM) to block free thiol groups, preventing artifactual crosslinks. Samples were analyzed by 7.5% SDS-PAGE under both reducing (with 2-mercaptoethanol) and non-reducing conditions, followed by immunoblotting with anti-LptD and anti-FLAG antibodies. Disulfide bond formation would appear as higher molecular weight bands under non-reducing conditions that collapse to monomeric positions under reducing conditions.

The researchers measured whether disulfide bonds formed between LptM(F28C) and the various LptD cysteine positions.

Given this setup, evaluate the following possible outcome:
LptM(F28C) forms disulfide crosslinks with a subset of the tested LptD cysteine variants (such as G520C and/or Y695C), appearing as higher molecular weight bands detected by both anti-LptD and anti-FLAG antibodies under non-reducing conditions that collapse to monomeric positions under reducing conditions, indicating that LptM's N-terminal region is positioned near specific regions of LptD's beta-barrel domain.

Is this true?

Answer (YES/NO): NO